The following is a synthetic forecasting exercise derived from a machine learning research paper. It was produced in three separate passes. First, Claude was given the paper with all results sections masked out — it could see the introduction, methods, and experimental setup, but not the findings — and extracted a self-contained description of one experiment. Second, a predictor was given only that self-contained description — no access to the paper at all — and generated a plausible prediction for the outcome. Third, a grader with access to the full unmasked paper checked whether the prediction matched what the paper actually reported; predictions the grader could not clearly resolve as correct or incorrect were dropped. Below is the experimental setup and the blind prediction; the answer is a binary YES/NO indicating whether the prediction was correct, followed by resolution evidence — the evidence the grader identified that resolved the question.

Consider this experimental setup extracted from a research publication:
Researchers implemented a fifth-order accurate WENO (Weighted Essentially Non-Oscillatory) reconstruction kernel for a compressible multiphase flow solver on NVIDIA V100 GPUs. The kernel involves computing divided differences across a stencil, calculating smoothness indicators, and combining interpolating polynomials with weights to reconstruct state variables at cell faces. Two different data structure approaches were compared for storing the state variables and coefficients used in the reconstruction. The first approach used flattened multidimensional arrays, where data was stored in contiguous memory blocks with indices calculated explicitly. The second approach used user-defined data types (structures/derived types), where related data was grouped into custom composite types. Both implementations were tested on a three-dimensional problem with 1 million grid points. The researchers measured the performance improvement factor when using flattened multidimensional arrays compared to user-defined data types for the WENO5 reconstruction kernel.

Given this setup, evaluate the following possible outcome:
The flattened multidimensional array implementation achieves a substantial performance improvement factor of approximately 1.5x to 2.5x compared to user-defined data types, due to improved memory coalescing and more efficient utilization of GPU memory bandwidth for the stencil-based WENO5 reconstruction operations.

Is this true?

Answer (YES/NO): NO